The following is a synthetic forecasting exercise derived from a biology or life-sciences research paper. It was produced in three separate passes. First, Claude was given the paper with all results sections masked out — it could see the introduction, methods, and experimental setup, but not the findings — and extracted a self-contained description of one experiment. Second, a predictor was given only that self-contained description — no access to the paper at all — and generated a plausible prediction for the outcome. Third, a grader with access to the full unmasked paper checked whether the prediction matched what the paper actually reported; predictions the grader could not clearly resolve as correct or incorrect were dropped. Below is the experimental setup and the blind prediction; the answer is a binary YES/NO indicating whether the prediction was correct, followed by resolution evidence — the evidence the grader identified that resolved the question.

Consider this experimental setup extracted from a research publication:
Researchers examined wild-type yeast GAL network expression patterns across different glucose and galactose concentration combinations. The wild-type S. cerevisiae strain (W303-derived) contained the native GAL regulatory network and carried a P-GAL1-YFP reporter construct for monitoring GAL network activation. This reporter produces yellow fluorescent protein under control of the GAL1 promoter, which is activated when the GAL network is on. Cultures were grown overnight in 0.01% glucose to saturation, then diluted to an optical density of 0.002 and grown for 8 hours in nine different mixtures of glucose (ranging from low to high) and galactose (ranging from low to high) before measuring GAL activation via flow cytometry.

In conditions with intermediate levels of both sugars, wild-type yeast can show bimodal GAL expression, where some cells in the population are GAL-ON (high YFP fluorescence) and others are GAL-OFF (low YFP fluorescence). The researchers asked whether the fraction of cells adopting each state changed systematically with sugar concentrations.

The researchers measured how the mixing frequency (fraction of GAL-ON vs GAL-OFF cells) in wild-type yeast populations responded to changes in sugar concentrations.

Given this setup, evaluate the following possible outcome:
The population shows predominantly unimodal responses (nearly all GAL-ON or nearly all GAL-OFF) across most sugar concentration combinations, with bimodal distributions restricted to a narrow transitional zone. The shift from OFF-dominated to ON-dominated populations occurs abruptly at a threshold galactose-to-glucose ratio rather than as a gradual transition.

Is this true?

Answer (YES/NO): NO